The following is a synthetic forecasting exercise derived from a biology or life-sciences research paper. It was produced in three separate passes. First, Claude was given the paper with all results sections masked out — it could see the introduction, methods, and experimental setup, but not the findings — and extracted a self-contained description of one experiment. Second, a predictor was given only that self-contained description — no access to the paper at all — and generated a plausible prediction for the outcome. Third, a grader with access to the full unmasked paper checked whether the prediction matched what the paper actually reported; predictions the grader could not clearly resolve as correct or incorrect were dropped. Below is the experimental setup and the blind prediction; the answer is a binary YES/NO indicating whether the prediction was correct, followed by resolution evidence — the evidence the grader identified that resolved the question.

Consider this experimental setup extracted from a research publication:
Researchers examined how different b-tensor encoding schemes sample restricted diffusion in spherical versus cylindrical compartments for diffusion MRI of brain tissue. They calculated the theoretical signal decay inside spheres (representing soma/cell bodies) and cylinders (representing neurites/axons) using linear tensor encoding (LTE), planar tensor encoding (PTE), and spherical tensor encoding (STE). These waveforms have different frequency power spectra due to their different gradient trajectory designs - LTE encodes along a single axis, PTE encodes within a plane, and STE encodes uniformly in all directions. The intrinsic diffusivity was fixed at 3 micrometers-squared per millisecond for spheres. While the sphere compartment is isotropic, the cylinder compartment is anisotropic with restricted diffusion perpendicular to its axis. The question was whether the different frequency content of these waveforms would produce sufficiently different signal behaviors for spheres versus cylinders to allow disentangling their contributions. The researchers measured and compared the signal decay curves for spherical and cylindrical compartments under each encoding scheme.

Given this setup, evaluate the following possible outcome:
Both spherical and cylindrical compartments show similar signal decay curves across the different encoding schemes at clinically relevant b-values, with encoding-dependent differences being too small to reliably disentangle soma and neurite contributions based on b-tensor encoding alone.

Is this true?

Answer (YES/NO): NO